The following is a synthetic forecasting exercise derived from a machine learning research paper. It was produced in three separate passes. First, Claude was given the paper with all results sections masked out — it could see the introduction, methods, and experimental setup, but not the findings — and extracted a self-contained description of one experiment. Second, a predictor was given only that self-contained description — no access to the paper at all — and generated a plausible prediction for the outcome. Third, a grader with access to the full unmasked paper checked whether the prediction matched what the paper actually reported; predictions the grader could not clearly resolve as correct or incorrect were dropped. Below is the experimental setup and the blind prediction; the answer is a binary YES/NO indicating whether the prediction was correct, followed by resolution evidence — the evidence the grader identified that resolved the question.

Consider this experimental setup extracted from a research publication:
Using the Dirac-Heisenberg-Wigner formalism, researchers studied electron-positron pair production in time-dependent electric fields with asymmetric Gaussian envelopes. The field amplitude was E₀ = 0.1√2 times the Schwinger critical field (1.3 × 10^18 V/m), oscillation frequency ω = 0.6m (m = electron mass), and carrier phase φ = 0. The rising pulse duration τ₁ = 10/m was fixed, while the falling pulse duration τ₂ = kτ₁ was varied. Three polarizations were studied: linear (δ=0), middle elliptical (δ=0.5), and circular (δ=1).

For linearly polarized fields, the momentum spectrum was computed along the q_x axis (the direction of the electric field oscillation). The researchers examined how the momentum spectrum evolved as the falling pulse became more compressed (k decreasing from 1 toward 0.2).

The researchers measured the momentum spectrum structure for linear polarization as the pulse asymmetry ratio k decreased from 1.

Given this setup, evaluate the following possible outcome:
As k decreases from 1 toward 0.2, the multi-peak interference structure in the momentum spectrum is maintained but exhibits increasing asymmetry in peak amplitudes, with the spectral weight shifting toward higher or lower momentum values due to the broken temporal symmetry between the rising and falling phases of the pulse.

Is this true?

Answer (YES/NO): NO